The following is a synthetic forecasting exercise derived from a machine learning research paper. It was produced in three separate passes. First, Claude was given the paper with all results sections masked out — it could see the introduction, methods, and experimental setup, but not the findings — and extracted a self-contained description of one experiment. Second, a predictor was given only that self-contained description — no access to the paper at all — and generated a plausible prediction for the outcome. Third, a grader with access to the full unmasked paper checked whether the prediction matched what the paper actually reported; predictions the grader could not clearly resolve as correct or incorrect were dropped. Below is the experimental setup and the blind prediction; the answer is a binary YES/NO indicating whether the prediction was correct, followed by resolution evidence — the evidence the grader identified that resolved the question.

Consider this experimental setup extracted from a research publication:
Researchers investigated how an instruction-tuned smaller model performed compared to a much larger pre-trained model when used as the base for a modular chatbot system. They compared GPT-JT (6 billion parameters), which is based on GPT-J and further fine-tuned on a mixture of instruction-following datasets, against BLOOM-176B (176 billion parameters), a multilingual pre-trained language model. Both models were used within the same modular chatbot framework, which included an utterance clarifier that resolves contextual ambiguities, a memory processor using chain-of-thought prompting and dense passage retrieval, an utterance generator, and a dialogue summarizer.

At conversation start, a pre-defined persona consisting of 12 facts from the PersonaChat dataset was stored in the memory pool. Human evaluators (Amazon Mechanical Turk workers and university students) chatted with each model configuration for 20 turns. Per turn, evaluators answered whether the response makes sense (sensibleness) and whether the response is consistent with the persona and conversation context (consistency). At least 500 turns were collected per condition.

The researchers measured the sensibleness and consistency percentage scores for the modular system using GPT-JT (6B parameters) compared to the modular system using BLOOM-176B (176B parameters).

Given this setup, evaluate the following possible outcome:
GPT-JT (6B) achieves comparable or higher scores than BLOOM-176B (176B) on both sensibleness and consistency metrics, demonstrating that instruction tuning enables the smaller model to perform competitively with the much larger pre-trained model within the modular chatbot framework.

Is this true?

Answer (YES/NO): YES